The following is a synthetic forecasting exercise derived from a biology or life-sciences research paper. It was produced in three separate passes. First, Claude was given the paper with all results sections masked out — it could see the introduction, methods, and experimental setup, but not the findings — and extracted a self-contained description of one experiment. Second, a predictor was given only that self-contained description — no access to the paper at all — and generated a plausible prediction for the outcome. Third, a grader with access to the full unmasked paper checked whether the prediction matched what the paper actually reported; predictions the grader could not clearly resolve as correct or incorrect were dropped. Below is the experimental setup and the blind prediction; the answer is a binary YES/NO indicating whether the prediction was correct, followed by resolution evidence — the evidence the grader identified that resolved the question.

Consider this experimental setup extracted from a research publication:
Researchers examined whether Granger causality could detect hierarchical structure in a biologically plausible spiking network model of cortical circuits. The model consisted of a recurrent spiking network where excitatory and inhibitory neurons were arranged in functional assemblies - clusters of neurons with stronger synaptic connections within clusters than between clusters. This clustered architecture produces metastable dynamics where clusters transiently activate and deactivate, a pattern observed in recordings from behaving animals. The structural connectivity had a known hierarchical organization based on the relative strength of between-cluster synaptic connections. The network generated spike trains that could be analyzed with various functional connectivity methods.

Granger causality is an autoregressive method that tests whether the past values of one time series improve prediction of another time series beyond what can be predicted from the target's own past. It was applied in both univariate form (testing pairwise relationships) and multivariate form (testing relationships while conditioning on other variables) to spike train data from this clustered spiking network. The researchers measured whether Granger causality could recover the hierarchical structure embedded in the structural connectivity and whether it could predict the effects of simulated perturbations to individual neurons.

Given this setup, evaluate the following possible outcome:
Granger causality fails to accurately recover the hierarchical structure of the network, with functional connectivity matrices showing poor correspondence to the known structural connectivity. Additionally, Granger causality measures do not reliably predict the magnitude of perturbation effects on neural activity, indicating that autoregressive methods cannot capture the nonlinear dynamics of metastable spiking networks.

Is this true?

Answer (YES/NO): YES